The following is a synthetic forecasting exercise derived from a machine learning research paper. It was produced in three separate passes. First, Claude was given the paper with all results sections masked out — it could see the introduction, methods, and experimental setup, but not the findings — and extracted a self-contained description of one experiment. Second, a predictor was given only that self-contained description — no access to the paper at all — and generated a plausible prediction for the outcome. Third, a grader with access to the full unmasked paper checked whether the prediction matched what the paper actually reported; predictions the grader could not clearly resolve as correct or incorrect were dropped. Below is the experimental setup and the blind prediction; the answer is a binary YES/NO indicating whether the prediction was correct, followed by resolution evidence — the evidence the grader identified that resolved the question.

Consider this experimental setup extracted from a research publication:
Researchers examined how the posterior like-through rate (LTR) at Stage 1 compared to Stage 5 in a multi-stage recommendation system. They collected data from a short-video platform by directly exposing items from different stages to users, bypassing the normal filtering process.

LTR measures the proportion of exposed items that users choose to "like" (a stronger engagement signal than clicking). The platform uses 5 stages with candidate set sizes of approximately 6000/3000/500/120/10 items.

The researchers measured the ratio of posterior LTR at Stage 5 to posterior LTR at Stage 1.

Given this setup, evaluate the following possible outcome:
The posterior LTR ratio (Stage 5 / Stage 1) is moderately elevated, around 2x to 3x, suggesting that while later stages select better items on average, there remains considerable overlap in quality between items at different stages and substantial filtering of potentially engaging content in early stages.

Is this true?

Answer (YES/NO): YES